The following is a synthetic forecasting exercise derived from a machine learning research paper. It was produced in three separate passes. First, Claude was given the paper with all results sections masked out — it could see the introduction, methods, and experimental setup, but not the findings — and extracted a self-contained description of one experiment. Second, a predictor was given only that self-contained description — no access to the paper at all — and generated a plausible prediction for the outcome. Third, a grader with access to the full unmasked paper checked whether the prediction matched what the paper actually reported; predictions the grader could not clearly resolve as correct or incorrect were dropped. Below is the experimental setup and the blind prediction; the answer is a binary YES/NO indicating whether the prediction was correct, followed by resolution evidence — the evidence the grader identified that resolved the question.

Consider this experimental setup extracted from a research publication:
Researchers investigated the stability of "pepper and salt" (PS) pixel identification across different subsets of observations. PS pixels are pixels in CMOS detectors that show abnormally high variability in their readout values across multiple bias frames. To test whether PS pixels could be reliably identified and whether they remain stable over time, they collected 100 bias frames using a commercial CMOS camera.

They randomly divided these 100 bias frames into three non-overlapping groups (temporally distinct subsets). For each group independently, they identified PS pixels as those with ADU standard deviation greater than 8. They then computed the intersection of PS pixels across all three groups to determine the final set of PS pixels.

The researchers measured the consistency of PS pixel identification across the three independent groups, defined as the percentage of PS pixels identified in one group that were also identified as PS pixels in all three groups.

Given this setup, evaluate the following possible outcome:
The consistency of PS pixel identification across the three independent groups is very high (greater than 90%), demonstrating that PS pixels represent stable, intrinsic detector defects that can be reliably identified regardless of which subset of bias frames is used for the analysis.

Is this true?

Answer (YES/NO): YES